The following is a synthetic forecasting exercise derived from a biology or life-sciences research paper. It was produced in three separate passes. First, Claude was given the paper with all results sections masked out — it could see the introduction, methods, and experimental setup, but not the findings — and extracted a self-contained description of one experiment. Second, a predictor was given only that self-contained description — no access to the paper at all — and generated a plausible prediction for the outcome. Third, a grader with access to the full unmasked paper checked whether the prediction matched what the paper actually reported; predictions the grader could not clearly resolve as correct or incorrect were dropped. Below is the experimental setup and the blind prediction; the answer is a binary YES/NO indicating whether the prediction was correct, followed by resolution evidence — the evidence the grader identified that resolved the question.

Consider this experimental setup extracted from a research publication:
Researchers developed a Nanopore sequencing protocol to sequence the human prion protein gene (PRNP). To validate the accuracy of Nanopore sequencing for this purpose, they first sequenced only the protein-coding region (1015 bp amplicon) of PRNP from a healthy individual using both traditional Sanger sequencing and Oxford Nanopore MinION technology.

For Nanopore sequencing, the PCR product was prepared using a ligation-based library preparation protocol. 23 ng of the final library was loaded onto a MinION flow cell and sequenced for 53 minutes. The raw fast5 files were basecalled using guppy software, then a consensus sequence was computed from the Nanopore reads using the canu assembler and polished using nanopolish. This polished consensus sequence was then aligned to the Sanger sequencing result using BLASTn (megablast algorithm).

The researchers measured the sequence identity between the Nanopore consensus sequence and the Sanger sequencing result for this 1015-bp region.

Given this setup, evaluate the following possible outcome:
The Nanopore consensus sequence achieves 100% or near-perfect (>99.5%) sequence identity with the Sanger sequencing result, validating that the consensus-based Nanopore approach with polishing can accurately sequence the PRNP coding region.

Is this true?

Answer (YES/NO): YES